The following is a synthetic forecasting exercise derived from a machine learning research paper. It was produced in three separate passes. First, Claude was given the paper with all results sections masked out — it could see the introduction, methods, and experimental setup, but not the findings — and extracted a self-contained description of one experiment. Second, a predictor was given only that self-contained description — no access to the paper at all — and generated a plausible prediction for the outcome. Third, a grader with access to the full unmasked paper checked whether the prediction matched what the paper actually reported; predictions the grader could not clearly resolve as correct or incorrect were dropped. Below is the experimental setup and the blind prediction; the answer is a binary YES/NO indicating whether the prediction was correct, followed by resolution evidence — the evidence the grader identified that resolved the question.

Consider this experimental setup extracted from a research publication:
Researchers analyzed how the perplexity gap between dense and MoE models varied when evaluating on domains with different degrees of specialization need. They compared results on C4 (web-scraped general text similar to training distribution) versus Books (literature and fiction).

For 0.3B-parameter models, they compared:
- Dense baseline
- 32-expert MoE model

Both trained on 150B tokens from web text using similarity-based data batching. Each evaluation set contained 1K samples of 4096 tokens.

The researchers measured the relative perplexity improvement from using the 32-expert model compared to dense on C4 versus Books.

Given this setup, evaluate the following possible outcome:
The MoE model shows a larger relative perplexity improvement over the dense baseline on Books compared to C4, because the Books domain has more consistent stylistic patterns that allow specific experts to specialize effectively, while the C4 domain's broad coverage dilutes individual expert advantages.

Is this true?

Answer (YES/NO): YES